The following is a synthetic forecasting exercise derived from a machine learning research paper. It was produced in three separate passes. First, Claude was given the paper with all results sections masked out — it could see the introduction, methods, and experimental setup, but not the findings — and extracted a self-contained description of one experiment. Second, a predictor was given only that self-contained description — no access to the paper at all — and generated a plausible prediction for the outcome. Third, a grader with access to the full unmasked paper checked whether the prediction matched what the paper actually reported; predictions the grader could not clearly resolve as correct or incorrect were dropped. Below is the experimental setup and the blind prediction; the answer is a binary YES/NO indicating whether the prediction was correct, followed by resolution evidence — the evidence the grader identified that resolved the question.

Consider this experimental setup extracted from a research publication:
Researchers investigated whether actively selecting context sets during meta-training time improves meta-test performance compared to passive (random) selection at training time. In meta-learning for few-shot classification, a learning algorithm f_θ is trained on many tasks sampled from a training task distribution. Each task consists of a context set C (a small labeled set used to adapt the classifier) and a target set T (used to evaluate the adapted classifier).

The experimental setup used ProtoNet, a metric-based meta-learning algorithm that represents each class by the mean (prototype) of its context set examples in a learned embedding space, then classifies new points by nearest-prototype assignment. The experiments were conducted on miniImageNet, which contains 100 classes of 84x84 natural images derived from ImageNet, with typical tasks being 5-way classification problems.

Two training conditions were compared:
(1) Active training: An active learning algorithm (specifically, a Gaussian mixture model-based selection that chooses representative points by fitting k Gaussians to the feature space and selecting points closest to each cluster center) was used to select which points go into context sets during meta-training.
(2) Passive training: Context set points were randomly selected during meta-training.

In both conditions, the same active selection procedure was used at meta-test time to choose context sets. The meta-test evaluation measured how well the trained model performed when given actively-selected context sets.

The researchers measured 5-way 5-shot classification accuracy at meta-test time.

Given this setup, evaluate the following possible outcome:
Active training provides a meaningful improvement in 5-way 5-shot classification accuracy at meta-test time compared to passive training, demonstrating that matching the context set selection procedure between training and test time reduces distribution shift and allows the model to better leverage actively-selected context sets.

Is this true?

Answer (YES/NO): NO